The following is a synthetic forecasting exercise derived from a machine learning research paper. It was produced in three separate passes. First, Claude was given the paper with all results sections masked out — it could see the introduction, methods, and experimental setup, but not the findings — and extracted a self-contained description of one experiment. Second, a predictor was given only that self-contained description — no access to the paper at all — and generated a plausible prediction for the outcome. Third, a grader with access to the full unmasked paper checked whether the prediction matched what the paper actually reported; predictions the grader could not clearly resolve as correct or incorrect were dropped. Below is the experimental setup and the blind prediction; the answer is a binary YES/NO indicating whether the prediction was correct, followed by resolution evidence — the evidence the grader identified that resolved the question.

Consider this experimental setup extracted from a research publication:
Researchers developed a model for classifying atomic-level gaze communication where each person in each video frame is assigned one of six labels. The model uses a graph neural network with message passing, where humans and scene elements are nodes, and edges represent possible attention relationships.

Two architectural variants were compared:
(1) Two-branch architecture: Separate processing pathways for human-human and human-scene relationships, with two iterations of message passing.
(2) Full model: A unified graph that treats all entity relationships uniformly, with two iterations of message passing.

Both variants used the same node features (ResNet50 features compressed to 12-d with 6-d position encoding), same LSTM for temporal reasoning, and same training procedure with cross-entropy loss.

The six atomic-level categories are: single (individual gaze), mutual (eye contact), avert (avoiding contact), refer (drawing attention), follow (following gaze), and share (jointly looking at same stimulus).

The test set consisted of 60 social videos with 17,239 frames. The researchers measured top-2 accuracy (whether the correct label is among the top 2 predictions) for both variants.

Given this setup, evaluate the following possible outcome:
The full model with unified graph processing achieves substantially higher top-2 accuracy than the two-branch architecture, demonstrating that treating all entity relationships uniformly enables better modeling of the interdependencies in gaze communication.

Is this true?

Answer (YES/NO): NO